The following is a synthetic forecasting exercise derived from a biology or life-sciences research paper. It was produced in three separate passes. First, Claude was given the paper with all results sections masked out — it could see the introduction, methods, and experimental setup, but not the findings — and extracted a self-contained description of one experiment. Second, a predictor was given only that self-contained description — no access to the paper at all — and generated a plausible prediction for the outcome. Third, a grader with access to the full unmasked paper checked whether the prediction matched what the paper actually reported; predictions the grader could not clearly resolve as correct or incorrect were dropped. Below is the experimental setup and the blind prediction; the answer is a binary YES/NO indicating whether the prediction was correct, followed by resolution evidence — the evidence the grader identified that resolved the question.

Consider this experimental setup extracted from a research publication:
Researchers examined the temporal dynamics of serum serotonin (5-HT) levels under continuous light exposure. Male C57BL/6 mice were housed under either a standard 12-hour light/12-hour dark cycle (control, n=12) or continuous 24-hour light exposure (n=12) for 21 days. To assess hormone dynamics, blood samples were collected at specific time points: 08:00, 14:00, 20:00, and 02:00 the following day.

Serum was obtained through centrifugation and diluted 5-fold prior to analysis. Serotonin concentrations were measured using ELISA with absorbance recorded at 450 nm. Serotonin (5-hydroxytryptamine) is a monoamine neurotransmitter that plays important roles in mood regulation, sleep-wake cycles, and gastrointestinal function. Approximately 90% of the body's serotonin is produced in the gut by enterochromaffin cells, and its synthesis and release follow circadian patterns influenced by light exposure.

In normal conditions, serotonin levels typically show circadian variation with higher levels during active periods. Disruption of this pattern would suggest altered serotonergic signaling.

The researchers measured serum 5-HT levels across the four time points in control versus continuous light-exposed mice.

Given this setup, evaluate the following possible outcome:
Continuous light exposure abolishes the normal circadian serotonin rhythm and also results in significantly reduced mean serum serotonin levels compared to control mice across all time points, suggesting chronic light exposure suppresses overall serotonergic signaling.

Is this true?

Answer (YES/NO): NO